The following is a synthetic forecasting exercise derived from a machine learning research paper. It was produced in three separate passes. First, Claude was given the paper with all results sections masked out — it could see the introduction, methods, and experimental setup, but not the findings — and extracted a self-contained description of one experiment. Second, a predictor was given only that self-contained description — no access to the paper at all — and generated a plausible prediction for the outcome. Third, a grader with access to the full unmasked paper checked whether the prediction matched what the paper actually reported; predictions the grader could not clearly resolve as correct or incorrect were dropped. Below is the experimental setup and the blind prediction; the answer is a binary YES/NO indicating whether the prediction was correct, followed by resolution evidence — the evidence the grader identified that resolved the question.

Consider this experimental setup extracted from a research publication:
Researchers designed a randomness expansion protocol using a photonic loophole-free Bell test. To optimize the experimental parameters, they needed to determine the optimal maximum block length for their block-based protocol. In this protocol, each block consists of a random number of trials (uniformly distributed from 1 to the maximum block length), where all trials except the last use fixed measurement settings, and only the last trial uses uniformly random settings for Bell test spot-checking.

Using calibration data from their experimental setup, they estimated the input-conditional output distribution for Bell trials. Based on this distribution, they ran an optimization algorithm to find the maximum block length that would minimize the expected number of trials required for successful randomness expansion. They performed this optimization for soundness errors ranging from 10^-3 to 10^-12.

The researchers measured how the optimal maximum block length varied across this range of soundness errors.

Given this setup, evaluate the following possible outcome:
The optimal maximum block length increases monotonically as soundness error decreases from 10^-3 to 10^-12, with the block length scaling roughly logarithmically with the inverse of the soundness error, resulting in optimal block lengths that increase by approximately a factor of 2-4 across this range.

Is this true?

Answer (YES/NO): NO